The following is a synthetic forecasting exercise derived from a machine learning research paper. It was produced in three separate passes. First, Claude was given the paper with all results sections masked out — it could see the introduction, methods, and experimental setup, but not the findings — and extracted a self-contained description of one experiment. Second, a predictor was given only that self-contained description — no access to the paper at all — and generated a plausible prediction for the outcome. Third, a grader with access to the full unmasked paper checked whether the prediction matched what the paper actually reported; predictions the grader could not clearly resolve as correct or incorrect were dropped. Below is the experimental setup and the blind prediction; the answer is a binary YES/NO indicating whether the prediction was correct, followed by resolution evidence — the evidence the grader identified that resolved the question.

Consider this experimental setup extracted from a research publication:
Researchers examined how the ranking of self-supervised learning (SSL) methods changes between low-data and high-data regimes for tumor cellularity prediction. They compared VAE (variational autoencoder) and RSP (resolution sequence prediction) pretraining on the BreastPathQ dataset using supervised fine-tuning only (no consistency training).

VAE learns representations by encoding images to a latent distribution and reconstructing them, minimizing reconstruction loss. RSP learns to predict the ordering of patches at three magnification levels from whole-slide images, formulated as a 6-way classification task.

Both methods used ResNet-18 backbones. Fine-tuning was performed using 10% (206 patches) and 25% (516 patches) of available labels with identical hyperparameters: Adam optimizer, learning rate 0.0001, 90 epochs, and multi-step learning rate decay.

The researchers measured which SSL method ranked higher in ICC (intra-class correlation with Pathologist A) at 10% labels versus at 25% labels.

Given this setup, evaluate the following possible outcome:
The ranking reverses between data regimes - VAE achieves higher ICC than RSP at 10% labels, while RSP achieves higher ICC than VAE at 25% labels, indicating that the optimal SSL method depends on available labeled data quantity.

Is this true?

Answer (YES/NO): YES